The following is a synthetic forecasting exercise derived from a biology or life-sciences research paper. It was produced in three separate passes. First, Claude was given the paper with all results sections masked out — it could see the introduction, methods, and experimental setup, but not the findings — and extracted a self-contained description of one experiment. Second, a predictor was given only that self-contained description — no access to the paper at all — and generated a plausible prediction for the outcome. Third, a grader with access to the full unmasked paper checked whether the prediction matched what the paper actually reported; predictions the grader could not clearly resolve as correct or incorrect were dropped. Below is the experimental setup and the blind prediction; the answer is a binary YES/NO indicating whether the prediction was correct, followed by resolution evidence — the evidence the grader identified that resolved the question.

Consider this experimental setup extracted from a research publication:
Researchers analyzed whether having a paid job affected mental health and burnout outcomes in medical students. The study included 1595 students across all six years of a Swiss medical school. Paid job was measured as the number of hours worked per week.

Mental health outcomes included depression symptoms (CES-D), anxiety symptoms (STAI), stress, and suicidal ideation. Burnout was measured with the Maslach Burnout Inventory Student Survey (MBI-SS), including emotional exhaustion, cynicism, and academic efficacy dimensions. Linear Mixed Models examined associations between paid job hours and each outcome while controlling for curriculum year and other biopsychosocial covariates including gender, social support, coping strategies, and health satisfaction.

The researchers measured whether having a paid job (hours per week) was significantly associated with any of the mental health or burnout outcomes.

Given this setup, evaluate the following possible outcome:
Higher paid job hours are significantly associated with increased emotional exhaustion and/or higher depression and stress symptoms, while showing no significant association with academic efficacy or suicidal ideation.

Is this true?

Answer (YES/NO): NO